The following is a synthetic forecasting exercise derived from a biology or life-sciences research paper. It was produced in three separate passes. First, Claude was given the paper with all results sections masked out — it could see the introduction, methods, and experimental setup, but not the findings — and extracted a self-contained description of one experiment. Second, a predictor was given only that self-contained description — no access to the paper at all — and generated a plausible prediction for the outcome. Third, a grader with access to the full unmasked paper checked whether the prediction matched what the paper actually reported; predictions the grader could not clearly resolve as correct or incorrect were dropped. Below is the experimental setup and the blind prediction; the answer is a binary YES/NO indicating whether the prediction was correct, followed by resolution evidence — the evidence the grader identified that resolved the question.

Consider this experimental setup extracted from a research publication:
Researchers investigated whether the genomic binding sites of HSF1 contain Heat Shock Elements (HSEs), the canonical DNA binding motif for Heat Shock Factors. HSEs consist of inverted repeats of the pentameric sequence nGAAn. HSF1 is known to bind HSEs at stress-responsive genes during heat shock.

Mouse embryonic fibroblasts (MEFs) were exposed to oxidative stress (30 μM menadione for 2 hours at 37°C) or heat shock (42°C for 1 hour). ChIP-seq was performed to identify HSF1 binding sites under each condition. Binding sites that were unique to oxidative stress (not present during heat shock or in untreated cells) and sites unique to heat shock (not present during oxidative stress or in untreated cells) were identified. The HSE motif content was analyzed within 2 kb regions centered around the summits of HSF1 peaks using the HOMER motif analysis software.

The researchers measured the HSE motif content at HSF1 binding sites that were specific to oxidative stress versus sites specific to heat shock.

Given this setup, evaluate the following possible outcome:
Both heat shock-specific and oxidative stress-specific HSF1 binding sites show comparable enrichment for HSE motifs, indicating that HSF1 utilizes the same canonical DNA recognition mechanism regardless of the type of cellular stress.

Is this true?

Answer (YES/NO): NO